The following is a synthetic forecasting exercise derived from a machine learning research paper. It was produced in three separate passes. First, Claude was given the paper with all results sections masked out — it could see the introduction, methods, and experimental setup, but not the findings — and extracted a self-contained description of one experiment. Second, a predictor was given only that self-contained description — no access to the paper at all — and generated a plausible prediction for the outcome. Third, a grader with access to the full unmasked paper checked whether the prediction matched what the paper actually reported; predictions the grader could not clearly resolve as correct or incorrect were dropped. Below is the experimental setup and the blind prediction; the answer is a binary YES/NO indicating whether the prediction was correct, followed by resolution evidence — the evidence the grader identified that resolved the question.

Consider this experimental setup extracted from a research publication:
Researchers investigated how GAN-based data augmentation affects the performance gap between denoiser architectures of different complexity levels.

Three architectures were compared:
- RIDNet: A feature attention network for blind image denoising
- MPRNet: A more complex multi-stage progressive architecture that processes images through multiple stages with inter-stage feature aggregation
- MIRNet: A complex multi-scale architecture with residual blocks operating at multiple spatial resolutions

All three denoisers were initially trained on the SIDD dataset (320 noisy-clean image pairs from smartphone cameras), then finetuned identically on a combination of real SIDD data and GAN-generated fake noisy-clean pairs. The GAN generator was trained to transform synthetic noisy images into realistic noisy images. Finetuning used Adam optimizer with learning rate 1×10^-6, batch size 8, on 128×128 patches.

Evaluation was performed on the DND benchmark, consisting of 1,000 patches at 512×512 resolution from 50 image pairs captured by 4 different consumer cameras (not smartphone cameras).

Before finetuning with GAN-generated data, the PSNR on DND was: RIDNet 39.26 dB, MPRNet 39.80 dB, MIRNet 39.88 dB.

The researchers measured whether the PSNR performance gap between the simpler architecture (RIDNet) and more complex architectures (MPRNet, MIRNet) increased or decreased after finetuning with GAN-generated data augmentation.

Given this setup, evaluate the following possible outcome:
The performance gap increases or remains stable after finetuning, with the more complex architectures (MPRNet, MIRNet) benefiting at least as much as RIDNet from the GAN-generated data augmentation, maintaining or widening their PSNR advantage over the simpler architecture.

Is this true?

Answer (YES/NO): YES